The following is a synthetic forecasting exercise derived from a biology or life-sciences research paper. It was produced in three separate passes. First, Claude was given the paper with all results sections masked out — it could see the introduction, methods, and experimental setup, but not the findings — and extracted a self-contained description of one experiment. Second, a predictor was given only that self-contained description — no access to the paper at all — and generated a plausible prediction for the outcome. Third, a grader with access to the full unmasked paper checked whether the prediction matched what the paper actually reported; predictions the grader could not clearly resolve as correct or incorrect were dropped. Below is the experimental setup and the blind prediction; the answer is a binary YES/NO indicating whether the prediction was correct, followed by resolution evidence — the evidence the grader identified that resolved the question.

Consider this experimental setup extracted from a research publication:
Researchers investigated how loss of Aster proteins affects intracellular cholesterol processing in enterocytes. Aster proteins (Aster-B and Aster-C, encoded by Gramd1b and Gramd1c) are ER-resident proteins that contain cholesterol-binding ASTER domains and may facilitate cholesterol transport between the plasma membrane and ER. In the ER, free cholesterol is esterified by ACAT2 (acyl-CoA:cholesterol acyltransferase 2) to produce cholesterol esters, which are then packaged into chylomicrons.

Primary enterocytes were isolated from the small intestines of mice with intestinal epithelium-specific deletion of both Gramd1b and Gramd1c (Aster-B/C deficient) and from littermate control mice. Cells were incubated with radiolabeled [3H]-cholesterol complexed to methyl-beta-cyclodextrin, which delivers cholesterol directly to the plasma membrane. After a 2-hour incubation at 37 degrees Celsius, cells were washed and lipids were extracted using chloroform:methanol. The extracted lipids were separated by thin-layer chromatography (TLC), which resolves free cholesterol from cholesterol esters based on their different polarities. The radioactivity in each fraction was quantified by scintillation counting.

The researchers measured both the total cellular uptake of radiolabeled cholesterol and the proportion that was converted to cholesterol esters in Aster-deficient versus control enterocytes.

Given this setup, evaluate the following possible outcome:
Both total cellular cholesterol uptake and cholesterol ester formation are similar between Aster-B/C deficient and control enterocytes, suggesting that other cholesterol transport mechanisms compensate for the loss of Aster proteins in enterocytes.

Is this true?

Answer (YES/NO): NO